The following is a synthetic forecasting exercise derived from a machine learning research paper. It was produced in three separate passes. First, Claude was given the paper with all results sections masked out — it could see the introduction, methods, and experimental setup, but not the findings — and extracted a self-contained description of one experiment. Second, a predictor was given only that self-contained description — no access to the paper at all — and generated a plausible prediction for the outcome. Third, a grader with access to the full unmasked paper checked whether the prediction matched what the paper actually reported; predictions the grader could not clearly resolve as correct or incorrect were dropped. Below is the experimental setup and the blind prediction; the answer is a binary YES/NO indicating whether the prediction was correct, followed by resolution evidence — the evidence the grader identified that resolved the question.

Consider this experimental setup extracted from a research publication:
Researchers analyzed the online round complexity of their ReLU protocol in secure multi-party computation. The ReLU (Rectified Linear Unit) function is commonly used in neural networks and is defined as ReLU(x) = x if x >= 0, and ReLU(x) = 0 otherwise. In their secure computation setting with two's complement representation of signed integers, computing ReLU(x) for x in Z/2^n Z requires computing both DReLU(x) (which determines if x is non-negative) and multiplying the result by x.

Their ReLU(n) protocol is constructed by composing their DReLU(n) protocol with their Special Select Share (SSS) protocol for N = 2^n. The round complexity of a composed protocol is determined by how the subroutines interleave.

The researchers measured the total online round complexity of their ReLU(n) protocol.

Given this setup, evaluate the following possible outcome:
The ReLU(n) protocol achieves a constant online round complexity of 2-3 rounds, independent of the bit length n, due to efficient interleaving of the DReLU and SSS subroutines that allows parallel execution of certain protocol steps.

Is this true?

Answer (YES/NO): NO